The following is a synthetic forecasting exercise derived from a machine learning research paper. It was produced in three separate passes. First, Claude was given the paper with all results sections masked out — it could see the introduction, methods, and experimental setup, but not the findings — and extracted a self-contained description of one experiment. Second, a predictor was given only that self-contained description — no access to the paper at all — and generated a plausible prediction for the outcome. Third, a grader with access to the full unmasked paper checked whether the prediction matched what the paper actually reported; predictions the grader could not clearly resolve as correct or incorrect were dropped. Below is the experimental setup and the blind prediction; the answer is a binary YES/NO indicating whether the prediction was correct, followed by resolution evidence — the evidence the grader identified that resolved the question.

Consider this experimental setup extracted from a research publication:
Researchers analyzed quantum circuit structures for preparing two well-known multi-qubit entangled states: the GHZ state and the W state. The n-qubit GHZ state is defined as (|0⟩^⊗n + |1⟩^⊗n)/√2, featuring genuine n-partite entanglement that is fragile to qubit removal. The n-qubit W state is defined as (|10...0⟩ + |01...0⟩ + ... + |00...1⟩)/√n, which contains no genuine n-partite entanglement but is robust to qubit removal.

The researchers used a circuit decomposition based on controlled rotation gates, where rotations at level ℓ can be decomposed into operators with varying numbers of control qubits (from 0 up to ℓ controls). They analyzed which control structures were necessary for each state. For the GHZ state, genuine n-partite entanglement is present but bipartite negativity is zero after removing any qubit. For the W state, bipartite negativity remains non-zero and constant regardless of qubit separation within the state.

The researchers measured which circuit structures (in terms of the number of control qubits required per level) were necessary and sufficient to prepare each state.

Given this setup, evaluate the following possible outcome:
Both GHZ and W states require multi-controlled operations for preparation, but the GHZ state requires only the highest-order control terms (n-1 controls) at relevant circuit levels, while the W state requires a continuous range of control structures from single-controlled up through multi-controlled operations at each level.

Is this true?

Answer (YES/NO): NO